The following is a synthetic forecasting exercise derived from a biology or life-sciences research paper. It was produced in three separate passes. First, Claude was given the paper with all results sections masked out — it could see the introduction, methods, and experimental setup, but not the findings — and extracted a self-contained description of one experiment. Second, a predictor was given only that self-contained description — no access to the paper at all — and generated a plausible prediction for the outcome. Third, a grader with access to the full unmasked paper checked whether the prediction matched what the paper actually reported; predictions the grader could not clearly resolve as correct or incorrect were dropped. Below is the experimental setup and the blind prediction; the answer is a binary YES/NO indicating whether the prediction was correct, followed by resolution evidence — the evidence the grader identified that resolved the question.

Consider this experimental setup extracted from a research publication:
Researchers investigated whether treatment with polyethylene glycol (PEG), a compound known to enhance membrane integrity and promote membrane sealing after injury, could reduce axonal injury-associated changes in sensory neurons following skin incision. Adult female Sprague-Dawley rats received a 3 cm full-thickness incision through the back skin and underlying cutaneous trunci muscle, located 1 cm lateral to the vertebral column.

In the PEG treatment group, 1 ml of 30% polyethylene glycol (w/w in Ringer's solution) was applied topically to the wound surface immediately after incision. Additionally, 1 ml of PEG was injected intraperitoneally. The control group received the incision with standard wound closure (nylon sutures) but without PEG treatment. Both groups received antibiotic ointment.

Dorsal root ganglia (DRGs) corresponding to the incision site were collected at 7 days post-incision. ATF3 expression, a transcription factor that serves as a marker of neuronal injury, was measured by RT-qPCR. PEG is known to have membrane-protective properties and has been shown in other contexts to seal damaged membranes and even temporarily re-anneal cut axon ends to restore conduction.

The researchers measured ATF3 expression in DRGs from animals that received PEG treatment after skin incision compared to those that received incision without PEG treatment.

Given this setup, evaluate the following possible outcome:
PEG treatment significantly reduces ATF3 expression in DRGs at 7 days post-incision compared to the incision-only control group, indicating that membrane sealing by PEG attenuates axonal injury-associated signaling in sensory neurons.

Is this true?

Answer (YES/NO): NO